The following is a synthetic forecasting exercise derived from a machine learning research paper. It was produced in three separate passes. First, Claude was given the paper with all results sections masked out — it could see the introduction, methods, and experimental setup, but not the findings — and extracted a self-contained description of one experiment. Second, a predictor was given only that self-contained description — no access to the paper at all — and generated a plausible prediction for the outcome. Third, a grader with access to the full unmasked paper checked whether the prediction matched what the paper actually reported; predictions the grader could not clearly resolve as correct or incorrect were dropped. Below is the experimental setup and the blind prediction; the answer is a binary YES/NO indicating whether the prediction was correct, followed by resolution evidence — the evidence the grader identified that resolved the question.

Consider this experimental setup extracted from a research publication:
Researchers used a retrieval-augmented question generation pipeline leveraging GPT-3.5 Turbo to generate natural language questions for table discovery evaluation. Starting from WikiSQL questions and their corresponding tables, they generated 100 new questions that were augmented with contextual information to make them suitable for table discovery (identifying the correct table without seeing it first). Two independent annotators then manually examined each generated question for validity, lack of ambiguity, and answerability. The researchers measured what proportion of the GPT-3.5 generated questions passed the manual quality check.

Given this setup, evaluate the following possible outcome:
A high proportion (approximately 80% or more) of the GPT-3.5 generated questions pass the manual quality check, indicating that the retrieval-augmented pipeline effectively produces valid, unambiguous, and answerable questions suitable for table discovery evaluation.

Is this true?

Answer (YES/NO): YES